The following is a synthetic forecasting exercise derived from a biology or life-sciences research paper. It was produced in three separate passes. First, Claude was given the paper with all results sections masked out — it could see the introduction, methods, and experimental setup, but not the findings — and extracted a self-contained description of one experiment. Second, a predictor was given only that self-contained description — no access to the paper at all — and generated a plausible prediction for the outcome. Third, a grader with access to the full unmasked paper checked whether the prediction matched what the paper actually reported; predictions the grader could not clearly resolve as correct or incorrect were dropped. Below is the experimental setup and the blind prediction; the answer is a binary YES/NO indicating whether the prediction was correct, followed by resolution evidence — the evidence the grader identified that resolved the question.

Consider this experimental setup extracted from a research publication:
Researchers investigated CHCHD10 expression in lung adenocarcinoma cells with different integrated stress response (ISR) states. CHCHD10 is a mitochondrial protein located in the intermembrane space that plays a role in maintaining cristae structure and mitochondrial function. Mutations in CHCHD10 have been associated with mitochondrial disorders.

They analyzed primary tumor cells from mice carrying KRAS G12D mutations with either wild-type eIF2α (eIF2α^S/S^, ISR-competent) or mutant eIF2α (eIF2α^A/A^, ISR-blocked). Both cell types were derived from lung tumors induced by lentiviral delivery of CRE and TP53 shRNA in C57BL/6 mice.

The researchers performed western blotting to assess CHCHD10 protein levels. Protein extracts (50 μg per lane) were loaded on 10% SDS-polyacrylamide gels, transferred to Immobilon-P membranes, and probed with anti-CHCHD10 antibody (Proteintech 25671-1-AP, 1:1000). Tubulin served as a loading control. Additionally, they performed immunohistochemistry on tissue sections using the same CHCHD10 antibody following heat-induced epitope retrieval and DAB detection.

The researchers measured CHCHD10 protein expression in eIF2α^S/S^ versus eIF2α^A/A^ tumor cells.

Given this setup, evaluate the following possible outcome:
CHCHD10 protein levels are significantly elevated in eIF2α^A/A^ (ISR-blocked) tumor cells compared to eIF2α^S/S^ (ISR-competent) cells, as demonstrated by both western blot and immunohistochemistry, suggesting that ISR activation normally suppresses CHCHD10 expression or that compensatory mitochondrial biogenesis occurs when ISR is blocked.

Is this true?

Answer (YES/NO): NO